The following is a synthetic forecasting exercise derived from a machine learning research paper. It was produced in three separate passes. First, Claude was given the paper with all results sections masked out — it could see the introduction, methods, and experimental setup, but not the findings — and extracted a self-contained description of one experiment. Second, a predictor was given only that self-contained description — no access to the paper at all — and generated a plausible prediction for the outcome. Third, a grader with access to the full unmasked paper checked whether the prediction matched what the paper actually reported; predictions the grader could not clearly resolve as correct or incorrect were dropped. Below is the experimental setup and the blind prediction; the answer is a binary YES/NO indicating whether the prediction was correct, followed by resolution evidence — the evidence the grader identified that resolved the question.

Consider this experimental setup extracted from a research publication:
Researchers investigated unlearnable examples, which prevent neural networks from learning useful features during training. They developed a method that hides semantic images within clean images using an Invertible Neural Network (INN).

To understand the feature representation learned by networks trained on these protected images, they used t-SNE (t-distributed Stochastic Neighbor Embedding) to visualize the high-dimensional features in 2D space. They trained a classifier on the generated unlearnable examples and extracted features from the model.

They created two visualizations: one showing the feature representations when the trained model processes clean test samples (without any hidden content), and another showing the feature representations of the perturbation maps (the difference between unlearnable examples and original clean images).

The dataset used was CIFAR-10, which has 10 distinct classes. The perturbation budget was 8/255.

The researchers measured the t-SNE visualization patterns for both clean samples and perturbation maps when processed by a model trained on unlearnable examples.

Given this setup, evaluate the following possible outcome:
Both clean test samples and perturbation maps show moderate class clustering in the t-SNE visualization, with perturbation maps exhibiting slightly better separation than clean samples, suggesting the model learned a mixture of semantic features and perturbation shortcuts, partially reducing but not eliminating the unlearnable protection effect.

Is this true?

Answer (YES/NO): NO